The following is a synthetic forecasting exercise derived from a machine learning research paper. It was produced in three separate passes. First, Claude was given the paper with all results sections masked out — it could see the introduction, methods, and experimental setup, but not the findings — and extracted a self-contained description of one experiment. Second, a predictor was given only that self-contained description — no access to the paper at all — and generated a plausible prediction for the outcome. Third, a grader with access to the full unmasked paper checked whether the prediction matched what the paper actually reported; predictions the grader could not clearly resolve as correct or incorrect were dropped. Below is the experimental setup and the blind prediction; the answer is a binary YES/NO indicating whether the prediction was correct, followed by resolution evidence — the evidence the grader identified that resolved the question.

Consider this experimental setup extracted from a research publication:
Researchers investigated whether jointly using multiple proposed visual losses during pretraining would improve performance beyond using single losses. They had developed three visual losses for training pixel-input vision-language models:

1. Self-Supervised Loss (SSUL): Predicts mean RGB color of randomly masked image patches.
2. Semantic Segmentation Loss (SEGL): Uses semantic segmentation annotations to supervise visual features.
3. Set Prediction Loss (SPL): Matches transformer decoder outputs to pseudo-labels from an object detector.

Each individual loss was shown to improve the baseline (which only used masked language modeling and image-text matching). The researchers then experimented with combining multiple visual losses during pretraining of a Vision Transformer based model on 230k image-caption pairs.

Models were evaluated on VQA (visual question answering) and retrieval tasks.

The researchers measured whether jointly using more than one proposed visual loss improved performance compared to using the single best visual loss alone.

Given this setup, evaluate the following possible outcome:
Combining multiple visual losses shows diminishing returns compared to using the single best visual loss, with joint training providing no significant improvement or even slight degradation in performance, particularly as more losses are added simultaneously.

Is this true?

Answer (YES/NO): YES